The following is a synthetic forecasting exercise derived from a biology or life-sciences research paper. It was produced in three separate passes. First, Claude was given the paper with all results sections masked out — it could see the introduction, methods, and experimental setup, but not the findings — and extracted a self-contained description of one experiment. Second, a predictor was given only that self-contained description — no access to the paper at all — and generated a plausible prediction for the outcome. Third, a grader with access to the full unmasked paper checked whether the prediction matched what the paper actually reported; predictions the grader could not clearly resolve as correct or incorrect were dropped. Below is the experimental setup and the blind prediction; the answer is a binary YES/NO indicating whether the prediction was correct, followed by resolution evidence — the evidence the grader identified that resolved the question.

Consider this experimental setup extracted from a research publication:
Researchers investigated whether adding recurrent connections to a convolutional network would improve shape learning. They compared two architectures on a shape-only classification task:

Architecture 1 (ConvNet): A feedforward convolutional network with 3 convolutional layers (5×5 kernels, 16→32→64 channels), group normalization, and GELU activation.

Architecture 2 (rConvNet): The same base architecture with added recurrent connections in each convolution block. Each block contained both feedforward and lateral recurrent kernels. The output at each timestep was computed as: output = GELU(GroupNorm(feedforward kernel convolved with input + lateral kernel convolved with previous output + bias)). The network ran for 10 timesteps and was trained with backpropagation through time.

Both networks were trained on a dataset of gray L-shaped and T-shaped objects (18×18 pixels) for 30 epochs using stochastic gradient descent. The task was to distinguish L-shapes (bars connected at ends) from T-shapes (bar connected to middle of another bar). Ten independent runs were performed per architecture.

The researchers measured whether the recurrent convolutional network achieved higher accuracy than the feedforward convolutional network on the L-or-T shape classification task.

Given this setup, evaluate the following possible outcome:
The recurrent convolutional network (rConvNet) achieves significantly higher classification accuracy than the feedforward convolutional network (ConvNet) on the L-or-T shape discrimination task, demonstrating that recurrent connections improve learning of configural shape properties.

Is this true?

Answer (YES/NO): NO